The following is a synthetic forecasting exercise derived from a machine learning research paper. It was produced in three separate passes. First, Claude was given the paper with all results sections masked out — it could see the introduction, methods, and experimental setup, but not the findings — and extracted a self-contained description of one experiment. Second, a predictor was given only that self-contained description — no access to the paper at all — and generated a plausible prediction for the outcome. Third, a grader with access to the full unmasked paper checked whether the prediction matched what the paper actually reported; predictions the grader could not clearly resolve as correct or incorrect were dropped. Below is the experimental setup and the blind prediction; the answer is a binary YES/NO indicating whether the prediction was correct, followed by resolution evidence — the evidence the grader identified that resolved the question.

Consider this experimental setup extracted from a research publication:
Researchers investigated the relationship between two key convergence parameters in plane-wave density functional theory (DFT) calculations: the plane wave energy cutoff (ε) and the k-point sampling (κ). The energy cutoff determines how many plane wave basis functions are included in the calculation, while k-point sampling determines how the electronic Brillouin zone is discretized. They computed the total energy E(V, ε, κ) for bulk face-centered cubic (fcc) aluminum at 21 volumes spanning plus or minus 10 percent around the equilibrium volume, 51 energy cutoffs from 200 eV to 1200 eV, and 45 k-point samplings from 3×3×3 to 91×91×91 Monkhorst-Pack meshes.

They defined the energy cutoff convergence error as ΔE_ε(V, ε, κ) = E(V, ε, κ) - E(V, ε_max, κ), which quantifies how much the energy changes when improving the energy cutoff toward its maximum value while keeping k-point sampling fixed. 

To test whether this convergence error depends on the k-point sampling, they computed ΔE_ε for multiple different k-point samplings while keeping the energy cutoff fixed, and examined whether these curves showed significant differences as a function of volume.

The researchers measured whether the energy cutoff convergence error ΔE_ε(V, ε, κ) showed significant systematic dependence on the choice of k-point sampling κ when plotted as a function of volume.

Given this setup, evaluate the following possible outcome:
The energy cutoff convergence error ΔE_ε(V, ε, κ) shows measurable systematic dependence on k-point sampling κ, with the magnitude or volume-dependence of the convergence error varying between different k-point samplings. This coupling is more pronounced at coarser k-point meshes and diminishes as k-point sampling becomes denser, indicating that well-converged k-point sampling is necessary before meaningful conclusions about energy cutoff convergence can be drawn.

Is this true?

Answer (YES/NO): NO